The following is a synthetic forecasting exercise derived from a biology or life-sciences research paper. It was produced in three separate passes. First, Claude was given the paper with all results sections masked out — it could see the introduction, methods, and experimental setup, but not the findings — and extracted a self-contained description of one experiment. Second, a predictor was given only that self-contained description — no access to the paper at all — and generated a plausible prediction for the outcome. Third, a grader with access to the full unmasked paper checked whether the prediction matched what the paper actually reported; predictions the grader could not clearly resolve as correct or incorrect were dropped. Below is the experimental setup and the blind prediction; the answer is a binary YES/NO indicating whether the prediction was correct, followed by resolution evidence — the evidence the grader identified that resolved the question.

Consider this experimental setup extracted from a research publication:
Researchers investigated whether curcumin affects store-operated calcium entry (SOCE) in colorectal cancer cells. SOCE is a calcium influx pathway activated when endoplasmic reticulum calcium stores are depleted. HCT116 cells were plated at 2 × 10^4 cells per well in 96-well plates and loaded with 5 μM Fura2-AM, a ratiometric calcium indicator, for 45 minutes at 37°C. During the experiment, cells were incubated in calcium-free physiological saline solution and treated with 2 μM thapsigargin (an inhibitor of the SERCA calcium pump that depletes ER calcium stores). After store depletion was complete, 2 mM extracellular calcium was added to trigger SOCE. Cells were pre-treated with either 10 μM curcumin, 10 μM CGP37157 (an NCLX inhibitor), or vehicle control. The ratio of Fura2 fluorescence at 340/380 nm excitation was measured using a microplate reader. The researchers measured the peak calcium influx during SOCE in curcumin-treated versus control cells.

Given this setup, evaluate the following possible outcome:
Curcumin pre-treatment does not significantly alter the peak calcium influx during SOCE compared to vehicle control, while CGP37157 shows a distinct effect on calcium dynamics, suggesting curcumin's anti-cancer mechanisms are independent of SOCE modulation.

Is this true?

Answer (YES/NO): NO